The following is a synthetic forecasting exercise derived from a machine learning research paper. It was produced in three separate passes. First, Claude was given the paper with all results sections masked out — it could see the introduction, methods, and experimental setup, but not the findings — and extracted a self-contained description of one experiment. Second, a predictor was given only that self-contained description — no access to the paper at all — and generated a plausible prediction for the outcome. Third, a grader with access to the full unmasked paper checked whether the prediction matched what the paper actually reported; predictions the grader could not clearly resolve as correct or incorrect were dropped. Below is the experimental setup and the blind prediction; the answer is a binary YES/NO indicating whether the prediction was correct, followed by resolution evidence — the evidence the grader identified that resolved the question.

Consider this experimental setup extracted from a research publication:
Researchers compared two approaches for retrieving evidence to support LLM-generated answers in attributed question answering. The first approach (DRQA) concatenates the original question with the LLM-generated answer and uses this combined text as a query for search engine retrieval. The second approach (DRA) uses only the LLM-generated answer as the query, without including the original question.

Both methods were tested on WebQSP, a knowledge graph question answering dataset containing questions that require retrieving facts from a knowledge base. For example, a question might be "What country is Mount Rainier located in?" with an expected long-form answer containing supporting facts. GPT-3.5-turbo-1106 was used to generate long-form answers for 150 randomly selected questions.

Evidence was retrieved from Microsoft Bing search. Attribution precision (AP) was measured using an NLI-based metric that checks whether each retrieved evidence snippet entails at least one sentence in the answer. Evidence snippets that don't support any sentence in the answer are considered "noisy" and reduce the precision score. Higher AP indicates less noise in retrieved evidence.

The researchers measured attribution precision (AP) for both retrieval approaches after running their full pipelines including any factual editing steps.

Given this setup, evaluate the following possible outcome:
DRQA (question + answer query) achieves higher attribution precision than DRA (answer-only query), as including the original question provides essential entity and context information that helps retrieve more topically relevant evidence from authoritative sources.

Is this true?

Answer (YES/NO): NO